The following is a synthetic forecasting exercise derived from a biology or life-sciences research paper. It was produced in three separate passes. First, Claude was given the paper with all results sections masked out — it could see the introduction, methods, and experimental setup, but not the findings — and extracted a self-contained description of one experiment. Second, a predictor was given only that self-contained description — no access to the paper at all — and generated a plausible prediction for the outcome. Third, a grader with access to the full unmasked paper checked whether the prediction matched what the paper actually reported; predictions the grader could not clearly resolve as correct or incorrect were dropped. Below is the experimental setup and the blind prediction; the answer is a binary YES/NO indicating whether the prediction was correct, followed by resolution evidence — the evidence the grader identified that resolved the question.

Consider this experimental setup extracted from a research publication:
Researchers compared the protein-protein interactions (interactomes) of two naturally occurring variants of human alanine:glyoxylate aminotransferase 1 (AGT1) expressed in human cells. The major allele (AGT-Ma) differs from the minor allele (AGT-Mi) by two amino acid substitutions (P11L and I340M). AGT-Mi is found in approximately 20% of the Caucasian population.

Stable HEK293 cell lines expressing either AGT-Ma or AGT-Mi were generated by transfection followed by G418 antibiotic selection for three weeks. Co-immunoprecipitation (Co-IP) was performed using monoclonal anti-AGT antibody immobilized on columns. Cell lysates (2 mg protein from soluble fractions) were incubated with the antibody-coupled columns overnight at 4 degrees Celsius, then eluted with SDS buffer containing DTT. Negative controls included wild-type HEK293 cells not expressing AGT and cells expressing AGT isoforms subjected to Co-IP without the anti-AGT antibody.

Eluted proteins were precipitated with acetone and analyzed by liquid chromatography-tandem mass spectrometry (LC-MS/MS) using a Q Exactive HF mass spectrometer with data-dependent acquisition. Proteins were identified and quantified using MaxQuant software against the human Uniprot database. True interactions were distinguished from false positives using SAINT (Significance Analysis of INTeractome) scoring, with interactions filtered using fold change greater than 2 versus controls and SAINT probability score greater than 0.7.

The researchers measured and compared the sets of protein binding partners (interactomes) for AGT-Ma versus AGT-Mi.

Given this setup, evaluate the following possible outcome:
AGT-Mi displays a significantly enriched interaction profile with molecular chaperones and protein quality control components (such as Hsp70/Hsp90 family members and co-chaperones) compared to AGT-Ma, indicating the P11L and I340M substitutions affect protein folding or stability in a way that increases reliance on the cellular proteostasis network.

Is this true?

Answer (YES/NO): NO